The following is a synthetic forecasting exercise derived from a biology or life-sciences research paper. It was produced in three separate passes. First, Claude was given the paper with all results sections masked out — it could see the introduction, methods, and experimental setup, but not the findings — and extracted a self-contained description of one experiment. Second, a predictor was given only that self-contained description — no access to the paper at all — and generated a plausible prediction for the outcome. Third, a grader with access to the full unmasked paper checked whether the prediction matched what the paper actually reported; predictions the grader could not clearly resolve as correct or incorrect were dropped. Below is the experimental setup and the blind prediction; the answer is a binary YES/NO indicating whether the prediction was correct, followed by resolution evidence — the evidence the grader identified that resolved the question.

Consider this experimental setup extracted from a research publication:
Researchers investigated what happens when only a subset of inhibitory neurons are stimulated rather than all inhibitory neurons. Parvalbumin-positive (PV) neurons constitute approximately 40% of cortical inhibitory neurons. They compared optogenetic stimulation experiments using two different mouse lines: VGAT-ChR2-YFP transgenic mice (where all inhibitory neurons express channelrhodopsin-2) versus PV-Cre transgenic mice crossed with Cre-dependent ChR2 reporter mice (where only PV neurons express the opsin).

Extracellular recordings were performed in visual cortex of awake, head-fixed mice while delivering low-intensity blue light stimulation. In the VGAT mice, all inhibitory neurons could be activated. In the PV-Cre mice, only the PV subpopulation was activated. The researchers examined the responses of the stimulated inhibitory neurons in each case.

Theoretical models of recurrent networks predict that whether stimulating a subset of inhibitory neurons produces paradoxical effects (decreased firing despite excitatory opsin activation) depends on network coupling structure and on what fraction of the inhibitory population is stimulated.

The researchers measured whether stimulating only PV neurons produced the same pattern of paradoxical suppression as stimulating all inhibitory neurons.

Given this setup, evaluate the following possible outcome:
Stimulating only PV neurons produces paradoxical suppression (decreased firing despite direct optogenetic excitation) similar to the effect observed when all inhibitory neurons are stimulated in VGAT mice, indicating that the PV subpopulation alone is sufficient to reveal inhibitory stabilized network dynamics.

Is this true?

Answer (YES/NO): NO